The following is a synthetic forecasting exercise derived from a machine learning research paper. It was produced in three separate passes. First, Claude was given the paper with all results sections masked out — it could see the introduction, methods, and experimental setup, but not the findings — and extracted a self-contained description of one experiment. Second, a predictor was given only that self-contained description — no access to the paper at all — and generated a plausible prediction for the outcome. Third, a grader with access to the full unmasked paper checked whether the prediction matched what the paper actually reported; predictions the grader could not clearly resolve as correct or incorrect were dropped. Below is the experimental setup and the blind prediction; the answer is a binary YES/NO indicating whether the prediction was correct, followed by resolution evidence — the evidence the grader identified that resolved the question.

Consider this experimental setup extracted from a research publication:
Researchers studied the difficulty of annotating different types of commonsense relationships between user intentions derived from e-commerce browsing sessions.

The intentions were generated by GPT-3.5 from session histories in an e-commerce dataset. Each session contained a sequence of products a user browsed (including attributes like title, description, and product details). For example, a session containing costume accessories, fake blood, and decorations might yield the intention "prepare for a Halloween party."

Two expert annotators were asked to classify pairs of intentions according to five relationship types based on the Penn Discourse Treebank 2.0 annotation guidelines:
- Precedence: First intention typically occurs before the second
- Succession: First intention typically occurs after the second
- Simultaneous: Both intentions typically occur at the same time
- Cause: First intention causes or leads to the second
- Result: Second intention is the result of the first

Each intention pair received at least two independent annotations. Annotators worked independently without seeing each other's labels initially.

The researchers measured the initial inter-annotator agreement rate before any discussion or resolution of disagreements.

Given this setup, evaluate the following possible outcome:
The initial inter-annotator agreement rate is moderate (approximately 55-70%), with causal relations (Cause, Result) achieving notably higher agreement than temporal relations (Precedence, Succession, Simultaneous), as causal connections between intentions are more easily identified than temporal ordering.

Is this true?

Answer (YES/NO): NO